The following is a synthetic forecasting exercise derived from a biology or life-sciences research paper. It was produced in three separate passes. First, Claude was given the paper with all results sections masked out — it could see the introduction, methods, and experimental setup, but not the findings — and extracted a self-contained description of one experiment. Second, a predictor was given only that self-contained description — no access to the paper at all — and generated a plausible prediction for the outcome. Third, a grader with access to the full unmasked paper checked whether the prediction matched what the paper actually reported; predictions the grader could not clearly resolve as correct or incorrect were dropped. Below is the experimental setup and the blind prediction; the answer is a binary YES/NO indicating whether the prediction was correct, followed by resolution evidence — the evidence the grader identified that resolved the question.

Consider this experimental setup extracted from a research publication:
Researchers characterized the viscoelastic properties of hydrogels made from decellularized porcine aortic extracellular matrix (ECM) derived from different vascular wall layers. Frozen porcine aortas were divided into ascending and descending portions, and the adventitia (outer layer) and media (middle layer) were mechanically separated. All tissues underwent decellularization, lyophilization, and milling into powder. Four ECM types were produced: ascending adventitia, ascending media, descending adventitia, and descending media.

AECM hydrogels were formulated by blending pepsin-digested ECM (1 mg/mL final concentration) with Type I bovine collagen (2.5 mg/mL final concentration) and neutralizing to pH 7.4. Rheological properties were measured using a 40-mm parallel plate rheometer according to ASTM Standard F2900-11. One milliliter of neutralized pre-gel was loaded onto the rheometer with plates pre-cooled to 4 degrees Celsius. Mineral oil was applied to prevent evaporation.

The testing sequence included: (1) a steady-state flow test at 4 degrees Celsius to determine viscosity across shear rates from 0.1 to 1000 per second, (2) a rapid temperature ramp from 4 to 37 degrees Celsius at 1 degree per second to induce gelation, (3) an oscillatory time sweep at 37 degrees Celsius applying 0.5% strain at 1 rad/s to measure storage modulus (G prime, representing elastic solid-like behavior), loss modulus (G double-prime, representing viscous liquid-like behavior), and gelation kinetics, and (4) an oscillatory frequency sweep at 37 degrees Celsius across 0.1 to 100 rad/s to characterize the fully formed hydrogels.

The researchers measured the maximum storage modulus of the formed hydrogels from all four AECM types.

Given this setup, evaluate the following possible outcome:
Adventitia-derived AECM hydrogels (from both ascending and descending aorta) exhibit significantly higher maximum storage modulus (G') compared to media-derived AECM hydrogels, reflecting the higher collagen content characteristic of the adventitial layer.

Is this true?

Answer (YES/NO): YES